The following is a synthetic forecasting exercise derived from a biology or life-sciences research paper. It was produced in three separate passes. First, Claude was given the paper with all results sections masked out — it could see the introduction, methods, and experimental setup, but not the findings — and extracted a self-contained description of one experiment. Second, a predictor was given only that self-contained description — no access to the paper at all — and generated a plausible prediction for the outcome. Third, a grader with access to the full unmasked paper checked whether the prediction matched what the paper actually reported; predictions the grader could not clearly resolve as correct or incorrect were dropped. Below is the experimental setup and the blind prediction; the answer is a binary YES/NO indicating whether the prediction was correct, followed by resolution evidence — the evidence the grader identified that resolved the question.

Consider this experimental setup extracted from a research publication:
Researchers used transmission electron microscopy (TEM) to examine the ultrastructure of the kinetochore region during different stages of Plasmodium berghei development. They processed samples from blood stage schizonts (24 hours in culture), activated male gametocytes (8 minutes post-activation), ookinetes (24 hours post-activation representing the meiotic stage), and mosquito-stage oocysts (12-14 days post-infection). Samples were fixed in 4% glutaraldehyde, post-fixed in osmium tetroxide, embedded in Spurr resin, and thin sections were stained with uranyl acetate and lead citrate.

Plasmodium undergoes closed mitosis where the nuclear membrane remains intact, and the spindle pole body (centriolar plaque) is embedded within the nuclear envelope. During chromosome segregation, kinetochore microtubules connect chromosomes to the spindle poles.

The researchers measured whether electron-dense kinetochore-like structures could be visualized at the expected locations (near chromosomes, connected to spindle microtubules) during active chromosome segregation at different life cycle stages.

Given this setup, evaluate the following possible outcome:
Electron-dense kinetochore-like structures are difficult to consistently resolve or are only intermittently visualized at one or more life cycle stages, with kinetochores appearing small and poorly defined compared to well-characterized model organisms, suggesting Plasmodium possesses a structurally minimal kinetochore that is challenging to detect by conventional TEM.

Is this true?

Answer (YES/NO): NO